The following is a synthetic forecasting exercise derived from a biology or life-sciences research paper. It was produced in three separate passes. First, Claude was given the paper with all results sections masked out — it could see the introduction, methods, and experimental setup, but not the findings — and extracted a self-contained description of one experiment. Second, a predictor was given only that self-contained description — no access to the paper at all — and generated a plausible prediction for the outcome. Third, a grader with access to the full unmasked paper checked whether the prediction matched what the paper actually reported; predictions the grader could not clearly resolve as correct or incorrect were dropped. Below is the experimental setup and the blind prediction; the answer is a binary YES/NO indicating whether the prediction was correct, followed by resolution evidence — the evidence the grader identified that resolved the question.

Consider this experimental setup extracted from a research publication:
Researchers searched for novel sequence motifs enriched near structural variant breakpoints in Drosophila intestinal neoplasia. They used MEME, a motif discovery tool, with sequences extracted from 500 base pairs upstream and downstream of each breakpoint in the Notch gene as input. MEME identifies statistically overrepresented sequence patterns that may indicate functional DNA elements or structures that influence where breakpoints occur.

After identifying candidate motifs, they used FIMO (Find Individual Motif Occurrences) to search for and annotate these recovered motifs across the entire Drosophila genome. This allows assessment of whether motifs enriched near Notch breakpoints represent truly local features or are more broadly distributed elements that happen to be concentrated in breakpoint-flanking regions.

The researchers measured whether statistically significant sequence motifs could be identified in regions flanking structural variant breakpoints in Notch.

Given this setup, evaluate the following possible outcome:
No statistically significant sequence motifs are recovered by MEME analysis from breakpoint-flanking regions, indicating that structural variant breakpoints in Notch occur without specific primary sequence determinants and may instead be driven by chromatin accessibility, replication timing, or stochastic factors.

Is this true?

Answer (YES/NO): NO